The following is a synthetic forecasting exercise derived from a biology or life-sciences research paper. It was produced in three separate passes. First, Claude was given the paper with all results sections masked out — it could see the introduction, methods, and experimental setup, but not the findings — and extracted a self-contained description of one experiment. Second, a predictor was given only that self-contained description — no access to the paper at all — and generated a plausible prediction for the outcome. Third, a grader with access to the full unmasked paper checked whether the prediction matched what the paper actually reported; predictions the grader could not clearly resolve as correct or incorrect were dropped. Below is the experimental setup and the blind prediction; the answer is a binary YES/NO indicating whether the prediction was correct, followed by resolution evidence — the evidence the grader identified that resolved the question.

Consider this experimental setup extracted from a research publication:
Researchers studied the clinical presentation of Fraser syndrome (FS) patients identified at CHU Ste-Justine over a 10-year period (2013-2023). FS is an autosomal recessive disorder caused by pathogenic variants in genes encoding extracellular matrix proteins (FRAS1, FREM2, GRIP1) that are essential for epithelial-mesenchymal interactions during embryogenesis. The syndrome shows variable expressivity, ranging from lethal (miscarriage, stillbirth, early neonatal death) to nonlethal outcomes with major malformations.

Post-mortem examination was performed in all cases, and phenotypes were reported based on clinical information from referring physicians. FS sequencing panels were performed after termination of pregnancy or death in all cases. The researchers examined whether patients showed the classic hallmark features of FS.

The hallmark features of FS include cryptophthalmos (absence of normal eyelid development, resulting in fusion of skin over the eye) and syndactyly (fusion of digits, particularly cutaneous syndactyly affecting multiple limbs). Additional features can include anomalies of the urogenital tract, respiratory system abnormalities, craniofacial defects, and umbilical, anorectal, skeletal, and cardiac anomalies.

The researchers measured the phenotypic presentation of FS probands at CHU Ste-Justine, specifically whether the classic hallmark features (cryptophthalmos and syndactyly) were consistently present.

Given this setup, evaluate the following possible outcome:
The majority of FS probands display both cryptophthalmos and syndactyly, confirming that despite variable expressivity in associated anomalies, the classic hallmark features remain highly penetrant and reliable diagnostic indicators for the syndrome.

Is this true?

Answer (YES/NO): NO